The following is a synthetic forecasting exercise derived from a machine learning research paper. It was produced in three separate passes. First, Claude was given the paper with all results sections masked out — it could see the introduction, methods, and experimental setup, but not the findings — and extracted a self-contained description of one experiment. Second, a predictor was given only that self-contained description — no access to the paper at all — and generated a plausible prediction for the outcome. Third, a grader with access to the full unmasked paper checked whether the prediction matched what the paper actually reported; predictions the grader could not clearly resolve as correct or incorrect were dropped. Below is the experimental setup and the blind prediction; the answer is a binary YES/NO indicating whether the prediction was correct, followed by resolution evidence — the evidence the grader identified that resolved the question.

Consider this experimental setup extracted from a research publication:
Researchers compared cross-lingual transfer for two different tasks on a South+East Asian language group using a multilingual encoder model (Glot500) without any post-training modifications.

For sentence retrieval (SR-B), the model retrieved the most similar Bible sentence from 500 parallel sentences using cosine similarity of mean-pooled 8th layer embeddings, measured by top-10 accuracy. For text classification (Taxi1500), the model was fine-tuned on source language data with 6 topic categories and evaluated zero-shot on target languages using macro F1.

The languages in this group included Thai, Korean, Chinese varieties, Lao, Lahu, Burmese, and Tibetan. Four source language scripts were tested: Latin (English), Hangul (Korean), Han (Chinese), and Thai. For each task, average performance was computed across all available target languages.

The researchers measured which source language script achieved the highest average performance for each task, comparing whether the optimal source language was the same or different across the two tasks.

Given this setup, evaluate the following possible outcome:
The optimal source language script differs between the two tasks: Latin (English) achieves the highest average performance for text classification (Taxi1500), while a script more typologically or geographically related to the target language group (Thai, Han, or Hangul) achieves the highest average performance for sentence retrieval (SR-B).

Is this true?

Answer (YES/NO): NO